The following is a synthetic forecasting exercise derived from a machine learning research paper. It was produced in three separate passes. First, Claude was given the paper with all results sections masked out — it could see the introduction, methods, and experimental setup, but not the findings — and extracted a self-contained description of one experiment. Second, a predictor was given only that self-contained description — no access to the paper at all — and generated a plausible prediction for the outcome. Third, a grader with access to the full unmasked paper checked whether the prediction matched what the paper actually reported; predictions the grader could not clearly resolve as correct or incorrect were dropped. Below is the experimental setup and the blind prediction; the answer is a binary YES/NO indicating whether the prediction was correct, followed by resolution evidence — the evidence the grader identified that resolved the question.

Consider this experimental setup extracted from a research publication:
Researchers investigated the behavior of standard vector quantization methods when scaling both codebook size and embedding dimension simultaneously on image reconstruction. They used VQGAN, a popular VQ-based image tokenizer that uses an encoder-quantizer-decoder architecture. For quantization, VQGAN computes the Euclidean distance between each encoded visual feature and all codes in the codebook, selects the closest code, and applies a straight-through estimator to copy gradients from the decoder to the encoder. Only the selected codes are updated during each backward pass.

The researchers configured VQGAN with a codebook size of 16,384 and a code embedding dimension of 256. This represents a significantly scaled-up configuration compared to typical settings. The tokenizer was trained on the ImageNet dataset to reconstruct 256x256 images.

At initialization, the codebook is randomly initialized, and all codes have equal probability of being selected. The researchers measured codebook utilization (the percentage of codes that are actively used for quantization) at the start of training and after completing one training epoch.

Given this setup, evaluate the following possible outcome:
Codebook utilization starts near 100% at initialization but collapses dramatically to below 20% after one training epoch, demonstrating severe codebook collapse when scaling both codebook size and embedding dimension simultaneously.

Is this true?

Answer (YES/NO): NO